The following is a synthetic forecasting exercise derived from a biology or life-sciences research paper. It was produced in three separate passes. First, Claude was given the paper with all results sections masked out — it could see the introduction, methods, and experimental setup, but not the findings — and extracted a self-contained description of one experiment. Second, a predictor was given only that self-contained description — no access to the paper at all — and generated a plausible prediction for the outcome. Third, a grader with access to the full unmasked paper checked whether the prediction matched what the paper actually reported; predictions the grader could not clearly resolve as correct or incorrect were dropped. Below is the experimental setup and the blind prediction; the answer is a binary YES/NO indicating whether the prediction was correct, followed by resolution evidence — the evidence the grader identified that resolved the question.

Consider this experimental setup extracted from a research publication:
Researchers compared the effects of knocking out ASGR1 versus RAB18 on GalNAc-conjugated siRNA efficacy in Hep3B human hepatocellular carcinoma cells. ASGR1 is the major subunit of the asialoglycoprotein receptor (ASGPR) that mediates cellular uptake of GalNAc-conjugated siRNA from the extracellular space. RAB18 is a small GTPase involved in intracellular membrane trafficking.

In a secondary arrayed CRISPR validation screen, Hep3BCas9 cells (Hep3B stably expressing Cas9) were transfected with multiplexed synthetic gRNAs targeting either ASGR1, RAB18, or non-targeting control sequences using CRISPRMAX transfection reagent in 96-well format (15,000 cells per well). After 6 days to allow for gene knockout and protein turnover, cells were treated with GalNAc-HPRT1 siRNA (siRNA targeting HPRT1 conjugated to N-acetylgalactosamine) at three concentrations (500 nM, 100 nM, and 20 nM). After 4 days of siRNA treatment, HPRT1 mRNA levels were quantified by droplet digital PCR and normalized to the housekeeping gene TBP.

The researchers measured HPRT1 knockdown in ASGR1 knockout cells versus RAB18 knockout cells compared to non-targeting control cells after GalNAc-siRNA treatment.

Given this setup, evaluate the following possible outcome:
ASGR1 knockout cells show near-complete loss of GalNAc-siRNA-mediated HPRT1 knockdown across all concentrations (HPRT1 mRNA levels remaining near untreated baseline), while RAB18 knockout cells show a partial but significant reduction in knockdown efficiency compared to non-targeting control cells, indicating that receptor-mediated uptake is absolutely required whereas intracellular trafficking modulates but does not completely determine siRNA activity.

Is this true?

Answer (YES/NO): NO